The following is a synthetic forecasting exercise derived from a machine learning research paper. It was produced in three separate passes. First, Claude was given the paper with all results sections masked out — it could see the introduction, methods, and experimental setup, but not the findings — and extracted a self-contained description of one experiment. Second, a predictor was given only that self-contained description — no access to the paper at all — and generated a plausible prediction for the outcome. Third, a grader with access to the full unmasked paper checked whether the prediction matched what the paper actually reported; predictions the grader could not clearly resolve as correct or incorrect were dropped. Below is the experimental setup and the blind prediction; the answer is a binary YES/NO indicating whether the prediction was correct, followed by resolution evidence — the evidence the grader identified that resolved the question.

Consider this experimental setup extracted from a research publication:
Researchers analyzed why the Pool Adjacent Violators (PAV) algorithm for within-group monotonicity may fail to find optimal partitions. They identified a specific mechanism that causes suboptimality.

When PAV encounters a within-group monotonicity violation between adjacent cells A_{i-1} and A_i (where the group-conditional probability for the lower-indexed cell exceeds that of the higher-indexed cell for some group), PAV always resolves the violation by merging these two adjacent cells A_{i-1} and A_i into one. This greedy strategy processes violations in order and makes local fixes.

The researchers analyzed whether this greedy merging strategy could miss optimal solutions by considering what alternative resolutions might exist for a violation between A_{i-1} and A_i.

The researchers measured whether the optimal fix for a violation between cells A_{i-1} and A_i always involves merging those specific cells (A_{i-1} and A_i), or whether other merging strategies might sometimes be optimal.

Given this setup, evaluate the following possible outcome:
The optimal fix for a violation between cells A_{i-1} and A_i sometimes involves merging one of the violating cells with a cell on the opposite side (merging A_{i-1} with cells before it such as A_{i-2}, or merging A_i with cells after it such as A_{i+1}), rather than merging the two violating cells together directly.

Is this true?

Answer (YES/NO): YES